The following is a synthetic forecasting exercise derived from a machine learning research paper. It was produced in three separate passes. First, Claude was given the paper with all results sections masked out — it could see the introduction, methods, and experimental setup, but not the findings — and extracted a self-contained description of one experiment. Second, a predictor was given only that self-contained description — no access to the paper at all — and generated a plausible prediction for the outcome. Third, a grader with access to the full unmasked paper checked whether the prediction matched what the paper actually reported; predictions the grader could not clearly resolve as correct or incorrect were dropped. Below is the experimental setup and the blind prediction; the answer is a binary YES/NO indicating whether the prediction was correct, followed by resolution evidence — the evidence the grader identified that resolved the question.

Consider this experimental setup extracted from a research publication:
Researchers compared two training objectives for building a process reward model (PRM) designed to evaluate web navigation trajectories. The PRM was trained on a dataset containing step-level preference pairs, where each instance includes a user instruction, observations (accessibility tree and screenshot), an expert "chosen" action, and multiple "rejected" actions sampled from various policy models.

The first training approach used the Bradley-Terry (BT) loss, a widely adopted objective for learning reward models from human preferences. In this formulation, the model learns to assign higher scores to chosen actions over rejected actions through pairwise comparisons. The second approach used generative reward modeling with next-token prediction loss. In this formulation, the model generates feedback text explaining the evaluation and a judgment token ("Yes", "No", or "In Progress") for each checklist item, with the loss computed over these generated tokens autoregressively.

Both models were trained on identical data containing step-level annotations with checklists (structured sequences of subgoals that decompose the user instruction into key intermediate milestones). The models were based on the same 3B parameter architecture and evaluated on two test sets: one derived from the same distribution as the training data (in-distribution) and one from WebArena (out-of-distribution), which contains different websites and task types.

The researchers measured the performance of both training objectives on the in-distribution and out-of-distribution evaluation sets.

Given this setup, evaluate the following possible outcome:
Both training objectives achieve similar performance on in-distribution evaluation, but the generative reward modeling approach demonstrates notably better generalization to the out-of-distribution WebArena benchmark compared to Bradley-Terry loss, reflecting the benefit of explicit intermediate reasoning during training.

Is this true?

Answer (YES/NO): NO